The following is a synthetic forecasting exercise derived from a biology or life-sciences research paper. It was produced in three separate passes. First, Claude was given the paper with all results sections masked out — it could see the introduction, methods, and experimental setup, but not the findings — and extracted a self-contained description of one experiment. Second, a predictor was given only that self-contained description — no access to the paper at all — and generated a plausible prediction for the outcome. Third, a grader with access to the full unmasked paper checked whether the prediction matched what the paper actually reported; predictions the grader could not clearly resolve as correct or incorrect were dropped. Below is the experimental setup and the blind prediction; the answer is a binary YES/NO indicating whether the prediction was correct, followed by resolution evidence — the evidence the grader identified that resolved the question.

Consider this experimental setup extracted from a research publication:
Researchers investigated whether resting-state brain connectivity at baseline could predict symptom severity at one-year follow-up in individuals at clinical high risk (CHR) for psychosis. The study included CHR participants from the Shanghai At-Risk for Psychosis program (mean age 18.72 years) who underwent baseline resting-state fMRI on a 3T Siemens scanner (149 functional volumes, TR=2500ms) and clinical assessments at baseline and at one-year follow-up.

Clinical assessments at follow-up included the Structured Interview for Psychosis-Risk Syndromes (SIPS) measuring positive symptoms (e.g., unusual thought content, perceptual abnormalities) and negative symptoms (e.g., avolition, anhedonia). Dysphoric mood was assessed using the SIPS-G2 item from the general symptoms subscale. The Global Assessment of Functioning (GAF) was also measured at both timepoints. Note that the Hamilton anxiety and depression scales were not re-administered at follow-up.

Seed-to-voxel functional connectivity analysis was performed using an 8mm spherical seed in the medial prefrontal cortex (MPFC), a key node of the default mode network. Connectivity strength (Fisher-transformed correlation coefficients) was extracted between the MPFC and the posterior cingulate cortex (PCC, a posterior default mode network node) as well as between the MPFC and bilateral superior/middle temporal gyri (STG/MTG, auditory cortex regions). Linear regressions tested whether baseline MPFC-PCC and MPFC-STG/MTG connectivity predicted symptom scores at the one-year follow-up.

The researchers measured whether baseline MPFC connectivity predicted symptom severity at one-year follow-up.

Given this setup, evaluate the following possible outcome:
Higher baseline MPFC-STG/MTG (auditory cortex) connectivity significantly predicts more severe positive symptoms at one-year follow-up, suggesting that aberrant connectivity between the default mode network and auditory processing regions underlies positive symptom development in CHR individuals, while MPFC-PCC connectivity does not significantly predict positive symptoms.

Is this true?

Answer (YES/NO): NO